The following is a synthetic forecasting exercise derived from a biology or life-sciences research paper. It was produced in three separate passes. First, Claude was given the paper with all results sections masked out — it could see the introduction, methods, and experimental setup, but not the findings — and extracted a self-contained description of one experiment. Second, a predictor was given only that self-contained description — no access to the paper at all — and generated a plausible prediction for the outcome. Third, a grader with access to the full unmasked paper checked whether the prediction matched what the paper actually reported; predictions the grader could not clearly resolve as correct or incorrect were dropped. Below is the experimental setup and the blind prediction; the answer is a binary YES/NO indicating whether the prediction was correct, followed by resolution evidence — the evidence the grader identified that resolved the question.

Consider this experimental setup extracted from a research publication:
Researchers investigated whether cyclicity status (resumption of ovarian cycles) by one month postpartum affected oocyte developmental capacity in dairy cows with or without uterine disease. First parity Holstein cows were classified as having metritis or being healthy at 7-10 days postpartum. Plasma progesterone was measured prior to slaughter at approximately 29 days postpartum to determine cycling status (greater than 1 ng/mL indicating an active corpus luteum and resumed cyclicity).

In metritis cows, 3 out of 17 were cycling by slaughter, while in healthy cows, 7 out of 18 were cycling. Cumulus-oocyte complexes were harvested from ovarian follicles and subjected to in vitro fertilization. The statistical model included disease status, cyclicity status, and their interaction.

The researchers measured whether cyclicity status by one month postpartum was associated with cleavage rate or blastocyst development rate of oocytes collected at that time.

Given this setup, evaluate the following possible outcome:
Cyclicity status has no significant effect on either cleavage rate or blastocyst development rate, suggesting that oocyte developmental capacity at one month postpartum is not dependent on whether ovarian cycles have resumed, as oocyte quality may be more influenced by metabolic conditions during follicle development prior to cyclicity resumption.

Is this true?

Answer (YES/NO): NO